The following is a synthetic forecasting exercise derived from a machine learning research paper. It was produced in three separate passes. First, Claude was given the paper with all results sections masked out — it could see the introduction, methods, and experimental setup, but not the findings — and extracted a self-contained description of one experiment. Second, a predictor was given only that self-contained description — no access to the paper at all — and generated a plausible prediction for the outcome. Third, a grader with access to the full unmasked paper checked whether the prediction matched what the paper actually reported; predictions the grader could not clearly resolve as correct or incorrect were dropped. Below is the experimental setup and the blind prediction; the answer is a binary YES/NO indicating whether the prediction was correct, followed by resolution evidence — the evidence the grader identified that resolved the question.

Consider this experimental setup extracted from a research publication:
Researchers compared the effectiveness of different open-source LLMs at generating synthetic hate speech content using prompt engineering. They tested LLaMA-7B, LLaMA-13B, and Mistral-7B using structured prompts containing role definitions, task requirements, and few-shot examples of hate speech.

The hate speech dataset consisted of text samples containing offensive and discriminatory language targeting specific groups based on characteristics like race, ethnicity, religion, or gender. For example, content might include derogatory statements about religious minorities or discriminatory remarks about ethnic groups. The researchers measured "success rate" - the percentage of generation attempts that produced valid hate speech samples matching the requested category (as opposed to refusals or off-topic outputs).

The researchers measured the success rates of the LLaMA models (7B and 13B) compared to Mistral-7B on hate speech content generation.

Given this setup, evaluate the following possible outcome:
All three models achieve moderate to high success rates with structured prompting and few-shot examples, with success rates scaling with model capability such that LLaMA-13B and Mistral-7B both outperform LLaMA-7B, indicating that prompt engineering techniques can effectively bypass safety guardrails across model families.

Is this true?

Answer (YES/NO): NO